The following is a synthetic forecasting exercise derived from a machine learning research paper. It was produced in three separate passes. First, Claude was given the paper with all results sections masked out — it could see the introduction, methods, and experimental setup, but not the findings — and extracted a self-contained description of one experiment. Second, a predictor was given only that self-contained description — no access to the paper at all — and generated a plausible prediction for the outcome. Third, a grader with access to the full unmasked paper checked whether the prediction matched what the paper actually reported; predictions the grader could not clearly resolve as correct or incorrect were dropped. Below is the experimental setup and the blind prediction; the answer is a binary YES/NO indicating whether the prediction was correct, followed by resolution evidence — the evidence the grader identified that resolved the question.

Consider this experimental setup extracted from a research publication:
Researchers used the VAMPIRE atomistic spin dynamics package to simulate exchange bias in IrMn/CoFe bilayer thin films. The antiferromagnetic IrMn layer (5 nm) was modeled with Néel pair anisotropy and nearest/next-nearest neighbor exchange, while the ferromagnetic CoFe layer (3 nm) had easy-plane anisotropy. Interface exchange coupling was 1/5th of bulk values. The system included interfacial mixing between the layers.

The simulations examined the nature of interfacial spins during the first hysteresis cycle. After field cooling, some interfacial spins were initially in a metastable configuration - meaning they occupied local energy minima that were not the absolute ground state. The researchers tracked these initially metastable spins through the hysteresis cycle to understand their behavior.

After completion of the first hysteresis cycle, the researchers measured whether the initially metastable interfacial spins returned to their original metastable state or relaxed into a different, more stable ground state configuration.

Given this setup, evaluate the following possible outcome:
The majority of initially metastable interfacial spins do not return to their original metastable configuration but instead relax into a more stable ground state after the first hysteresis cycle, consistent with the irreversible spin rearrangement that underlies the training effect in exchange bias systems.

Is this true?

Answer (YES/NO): YES